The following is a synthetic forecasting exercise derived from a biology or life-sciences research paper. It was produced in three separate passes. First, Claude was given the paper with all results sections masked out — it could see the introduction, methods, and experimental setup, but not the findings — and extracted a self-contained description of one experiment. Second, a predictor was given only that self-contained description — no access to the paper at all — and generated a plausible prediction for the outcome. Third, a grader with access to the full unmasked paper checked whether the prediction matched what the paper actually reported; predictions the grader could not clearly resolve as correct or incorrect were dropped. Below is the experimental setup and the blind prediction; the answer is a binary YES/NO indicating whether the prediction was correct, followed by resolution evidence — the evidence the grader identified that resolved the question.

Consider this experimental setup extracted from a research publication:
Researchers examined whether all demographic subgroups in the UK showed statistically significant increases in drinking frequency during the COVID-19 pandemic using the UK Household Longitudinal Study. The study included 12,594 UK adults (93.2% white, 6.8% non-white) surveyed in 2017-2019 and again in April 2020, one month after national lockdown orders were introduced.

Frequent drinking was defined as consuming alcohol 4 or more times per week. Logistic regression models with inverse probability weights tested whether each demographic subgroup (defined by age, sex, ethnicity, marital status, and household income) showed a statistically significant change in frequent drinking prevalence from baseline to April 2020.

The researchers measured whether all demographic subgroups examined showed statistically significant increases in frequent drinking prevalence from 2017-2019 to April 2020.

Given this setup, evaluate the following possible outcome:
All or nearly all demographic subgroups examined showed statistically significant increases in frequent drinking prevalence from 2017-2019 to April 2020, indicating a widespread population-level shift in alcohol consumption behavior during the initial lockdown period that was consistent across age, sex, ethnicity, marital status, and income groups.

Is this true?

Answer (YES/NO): NO